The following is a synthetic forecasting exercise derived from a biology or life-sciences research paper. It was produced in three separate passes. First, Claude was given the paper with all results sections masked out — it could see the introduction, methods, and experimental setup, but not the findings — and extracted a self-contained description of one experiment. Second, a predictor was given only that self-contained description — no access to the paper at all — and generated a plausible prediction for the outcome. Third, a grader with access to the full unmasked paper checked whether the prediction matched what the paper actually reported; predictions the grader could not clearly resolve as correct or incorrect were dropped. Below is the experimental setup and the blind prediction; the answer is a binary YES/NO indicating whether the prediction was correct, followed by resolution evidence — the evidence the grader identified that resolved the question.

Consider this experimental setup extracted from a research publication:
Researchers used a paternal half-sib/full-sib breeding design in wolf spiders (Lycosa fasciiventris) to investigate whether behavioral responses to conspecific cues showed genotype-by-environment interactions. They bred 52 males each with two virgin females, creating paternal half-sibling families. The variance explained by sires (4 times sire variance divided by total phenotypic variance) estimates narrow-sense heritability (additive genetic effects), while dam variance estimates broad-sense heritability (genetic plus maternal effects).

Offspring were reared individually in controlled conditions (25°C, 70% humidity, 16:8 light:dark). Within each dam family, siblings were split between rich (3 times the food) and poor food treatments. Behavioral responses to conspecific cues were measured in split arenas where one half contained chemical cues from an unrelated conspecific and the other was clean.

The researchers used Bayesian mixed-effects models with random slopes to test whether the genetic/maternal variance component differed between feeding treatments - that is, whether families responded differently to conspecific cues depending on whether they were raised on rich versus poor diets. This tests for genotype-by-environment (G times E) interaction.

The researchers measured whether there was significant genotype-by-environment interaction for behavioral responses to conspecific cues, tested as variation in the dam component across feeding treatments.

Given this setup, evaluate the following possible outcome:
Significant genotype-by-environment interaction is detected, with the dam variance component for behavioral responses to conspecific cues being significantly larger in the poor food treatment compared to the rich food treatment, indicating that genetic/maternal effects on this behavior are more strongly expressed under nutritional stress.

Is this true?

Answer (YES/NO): NO